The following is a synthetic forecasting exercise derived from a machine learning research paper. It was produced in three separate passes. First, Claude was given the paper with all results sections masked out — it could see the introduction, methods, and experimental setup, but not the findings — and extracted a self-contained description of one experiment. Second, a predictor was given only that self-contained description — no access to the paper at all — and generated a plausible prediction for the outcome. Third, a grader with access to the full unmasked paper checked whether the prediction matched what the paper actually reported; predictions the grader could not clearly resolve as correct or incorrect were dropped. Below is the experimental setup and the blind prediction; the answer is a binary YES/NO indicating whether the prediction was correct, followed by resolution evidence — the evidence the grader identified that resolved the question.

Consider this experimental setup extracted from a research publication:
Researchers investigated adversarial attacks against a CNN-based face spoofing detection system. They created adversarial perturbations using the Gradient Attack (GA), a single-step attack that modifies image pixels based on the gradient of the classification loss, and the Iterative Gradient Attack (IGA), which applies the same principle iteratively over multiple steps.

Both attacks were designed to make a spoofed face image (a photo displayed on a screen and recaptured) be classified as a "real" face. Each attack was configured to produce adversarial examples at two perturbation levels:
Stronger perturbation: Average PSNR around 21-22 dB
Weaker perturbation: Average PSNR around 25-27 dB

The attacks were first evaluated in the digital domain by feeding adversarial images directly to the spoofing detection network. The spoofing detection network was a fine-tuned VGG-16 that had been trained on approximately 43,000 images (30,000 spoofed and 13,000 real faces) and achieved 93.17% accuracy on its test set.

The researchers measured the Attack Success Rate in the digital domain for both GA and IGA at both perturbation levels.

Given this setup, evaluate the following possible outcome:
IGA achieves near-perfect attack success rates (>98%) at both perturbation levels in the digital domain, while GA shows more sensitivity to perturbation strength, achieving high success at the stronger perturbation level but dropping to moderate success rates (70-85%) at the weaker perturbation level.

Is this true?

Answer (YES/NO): NO